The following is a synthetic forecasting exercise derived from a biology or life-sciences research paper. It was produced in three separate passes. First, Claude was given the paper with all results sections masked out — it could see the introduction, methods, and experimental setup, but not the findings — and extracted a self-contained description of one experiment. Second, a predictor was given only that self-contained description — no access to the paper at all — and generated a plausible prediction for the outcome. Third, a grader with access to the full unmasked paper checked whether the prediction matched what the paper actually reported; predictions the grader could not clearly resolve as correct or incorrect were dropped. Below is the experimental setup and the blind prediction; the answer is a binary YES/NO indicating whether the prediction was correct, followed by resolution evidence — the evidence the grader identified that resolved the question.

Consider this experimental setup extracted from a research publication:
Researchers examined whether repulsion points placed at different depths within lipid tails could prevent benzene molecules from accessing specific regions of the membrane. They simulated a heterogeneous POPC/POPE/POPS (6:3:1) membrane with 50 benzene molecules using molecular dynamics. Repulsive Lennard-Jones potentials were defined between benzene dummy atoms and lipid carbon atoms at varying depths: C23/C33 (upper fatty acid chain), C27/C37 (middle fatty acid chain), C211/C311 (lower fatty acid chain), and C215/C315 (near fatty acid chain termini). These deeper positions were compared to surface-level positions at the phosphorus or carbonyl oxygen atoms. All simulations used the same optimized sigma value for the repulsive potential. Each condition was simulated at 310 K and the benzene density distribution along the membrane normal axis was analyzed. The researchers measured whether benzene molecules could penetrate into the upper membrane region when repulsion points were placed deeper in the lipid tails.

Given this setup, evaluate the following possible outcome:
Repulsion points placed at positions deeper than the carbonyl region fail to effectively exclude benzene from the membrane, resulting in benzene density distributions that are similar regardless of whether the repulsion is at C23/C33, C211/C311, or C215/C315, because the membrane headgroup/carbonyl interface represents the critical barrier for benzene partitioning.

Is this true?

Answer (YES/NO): NO